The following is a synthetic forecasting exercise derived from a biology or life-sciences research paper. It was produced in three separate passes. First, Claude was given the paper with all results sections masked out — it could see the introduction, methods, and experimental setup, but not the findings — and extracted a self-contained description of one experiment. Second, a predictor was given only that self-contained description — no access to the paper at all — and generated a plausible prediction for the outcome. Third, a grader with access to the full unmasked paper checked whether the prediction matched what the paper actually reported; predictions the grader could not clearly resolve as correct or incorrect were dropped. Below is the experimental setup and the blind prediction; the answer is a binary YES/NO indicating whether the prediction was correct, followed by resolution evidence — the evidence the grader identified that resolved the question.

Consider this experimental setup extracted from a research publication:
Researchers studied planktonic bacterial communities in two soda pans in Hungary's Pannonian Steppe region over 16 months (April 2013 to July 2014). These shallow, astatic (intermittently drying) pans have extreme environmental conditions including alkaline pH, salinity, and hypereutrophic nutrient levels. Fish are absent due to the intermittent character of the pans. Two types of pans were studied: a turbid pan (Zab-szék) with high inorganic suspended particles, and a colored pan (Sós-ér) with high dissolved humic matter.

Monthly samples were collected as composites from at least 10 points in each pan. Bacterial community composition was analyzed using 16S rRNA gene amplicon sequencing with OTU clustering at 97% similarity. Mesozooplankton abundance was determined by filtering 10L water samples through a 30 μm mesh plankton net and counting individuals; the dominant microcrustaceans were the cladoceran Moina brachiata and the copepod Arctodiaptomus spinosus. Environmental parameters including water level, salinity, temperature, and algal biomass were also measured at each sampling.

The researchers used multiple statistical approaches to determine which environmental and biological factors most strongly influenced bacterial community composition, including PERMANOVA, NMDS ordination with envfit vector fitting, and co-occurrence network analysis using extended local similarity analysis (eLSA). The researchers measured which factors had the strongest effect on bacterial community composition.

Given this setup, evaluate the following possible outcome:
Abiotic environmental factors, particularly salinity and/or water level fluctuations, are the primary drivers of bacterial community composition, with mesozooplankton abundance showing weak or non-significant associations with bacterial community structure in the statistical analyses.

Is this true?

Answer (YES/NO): NO